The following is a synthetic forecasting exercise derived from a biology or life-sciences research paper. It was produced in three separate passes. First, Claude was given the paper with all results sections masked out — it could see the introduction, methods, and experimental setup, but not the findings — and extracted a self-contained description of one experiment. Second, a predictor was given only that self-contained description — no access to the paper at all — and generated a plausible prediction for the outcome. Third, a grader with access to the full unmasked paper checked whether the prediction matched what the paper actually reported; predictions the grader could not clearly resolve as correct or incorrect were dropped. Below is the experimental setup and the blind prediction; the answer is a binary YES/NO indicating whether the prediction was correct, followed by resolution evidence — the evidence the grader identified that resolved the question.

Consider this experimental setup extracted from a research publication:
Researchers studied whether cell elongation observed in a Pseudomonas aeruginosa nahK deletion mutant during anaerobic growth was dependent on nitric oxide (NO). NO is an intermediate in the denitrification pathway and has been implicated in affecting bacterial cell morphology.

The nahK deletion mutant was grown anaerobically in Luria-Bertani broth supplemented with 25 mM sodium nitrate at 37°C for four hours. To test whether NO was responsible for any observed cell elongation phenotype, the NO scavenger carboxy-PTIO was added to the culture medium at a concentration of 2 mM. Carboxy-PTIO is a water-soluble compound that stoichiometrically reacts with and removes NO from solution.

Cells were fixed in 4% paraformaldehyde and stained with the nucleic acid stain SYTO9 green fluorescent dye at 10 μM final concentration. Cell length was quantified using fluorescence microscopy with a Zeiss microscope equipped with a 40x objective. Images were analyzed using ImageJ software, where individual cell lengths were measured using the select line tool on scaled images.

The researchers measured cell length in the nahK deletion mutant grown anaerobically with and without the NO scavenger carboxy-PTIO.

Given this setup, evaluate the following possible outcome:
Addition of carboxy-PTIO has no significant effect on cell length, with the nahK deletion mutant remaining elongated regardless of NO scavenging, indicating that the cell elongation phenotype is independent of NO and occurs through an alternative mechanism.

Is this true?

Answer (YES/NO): NO